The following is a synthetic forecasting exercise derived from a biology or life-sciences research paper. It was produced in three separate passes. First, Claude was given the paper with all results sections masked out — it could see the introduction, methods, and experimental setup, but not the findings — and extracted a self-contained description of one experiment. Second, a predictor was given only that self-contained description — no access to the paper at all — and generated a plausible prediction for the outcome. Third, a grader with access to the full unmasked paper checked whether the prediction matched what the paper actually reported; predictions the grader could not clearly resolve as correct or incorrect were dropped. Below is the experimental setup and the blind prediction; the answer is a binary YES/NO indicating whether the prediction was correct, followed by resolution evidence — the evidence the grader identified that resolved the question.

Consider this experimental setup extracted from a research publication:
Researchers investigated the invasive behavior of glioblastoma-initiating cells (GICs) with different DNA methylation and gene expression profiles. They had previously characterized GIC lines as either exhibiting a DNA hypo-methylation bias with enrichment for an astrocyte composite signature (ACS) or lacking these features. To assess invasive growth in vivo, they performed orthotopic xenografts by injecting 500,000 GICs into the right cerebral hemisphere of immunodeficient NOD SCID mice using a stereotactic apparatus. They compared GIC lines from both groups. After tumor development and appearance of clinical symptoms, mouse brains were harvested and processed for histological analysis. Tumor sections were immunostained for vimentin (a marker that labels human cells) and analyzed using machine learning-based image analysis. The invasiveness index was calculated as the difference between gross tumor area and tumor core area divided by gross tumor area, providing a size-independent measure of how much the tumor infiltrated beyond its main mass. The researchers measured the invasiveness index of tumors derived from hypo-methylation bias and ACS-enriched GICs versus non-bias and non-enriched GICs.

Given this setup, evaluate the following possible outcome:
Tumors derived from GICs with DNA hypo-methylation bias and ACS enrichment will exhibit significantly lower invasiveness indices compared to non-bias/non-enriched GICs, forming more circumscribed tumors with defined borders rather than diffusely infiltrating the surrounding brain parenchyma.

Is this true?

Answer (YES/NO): NO